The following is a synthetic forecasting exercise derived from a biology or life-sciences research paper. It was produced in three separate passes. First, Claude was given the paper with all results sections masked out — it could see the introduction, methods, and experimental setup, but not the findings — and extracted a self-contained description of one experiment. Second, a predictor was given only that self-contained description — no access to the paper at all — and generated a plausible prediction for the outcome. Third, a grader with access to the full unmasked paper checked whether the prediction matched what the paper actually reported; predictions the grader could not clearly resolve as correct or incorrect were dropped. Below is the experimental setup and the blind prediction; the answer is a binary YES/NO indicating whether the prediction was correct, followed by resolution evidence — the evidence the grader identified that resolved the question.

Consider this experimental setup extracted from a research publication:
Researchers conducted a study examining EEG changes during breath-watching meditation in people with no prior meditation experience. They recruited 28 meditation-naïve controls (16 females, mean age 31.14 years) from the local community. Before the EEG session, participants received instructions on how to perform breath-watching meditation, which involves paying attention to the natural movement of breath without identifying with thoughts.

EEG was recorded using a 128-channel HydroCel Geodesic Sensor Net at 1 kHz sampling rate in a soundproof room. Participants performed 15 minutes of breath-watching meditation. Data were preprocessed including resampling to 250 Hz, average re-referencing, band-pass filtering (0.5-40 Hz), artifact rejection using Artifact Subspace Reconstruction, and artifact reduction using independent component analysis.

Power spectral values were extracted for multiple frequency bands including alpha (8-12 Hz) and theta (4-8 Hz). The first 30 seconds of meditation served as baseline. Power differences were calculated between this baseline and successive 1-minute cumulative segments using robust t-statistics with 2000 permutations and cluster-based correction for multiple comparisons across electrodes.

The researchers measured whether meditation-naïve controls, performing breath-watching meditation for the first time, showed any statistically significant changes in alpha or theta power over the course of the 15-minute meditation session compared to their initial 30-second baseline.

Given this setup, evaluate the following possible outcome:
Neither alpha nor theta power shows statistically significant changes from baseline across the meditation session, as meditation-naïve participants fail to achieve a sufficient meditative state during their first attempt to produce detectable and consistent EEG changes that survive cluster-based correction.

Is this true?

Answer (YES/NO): NO